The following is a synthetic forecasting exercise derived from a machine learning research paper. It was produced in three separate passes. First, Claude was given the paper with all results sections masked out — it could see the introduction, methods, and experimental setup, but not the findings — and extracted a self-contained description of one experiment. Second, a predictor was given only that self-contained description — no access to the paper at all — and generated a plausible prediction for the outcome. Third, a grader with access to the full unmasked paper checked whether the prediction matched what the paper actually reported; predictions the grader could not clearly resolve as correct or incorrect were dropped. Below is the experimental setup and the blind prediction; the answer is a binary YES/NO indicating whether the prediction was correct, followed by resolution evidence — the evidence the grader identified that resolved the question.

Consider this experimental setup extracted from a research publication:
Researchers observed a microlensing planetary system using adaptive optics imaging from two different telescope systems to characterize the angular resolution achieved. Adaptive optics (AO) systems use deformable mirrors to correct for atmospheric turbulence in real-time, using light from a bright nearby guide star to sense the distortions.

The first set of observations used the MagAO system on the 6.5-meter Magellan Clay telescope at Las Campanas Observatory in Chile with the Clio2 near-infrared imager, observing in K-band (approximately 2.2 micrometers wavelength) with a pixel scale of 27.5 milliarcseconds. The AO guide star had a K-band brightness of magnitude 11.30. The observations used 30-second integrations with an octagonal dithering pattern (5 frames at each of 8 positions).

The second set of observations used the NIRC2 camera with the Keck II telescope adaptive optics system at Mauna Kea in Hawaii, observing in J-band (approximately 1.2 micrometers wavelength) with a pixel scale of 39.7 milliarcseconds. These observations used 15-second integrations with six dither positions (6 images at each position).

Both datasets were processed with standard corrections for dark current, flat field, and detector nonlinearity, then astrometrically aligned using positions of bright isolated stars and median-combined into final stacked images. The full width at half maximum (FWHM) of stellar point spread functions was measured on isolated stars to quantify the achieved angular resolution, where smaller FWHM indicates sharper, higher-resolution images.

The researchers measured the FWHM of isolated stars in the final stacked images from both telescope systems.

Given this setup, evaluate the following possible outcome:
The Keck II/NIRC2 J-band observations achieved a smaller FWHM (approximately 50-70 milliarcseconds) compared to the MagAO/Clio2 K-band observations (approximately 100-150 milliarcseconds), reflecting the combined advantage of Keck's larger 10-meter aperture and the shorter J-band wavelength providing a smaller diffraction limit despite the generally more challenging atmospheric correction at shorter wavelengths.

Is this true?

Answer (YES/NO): NO